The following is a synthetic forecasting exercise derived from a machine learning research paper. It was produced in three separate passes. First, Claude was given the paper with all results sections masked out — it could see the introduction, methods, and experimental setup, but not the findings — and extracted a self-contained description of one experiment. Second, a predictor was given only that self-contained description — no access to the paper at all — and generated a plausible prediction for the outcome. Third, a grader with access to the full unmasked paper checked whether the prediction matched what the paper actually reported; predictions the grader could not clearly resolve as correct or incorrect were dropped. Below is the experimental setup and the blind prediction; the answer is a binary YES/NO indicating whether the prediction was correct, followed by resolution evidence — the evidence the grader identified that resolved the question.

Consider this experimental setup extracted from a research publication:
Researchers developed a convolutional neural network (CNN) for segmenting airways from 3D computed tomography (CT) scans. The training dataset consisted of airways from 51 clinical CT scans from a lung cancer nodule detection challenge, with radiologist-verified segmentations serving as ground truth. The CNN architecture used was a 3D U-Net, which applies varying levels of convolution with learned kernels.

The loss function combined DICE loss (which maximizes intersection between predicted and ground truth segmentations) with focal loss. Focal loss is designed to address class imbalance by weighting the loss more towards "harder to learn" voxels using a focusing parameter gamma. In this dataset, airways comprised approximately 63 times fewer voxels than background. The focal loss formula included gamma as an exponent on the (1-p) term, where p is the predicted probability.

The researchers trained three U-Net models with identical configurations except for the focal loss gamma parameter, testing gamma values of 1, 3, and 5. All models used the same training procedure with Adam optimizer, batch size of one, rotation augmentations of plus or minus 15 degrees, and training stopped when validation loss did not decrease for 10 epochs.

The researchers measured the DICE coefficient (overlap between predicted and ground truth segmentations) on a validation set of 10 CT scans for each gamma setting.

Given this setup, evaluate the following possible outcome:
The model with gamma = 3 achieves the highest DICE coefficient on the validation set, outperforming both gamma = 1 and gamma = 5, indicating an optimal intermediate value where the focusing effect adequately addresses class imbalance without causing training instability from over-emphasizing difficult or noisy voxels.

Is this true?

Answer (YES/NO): NO